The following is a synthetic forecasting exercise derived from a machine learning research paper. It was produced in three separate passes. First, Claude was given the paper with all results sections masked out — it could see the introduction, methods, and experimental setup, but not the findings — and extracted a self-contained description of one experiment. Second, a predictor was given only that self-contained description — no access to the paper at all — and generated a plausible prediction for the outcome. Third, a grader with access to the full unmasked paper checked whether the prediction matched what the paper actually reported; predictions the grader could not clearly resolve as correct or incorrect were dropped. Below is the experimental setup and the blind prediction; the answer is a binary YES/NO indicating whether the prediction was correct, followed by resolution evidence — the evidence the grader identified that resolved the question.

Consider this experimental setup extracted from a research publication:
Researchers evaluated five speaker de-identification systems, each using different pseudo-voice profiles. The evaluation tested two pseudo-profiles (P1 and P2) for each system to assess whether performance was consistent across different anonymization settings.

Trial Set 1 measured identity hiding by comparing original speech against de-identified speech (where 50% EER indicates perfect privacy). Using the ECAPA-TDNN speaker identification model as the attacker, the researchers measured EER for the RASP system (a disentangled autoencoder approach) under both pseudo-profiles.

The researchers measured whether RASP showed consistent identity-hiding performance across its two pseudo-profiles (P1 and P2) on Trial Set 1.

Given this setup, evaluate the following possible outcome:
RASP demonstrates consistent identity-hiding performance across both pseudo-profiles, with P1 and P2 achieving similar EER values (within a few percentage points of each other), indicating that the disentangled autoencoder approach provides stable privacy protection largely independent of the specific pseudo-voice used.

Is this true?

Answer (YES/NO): YES